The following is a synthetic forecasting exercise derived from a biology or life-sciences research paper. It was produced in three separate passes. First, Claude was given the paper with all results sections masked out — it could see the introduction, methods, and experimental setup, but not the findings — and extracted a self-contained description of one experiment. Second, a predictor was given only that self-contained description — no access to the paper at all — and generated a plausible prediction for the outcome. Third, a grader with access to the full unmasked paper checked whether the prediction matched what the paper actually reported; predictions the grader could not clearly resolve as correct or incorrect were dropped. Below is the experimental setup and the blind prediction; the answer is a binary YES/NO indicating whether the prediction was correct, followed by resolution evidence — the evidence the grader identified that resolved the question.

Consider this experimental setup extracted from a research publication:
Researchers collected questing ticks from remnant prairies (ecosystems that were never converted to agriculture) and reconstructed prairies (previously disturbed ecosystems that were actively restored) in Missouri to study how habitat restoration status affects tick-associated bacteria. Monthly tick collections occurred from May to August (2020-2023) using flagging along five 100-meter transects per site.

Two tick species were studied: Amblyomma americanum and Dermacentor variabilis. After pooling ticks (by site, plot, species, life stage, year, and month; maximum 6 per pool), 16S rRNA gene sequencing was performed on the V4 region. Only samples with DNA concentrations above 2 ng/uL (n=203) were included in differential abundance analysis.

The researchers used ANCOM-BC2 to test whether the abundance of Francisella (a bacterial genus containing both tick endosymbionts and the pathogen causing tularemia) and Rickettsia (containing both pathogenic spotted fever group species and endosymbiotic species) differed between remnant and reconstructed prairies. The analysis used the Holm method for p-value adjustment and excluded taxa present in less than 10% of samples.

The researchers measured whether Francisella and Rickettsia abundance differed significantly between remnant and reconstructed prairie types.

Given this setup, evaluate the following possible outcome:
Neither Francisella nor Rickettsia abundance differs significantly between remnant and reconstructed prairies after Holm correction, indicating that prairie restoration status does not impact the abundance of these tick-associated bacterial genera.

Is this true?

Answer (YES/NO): YES